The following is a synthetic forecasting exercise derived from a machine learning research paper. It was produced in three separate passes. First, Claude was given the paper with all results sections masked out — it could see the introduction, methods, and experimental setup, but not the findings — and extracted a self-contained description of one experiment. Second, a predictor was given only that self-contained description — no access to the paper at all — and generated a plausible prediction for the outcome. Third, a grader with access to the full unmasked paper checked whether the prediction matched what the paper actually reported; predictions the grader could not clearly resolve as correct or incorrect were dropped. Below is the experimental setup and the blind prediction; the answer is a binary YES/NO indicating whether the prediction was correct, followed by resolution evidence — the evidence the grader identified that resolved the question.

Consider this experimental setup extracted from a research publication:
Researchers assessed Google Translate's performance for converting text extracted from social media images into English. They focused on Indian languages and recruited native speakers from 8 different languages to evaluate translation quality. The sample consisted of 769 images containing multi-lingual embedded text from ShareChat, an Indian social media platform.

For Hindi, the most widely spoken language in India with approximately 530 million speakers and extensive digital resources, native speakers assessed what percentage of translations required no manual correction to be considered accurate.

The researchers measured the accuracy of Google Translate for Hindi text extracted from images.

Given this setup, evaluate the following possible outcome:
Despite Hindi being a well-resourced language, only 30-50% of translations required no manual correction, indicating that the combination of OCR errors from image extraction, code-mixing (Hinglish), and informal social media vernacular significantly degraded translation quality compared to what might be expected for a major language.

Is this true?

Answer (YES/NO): NO